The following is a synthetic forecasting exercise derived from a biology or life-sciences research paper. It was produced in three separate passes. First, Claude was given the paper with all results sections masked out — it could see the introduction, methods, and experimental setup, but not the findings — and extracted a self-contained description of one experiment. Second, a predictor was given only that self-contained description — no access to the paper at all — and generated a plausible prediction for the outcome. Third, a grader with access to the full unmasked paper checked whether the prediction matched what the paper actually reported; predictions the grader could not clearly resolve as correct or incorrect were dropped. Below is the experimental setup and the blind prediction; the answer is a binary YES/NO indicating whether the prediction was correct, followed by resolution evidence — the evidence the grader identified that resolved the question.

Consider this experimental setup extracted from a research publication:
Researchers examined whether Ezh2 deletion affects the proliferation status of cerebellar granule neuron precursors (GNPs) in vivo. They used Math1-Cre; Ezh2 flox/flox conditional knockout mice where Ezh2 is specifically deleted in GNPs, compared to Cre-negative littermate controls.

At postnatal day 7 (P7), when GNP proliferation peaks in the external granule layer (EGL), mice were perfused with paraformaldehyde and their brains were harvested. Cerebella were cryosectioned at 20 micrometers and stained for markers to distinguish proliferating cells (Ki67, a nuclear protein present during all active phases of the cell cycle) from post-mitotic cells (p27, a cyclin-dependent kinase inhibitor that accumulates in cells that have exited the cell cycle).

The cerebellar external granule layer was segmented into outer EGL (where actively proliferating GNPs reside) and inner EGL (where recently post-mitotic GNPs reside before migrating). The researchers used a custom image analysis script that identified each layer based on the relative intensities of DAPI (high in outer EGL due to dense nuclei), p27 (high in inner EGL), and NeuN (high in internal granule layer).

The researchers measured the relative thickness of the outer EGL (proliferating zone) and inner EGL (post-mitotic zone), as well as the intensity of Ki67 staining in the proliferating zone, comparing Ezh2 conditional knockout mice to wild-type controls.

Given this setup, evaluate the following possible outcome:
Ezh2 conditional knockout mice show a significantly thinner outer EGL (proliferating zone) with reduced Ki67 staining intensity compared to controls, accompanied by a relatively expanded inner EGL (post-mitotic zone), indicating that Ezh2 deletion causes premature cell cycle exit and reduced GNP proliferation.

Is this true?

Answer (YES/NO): NO